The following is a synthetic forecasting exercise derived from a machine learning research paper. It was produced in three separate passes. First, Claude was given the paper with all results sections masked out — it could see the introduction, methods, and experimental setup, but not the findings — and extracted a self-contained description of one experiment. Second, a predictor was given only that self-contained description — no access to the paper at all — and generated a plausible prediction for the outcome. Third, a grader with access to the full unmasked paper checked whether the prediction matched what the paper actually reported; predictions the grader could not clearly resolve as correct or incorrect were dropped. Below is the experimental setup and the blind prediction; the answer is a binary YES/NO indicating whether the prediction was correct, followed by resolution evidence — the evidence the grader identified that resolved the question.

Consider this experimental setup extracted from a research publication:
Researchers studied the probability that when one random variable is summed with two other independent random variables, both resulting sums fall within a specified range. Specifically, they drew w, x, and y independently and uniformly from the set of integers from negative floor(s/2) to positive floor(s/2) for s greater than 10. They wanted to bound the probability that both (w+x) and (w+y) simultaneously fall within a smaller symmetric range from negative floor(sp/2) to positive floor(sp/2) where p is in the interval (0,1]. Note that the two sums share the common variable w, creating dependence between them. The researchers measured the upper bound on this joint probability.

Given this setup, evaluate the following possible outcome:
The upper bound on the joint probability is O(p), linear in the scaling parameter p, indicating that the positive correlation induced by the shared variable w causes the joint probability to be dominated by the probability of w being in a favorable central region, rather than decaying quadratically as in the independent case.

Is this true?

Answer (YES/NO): NO